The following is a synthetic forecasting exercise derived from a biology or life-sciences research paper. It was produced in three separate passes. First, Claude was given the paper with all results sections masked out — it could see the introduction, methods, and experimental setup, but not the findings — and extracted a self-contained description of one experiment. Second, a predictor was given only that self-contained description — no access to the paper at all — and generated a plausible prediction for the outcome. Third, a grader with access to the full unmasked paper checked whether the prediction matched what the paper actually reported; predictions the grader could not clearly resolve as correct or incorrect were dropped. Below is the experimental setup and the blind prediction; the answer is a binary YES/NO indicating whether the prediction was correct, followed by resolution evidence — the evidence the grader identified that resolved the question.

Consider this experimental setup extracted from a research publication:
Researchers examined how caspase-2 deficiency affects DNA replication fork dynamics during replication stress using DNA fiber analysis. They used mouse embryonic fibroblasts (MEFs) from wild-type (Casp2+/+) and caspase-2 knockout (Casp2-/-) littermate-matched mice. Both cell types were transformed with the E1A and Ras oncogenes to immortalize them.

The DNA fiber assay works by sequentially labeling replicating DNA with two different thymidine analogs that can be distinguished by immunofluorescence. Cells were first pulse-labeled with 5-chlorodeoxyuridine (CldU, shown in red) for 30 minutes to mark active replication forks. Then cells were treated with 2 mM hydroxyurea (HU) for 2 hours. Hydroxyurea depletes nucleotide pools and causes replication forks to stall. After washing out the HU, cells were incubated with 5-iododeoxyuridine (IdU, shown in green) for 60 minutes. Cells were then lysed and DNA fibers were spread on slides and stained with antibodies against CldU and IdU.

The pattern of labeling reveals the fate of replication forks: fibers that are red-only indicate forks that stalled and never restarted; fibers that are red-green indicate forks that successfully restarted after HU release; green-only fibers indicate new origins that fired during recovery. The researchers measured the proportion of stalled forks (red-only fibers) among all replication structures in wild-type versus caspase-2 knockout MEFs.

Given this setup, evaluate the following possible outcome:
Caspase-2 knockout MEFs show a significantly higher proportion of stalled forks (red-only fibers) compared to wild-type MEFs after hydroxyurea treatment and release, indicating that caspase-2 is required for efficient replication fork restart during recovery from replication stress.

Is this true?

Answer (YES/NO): YES